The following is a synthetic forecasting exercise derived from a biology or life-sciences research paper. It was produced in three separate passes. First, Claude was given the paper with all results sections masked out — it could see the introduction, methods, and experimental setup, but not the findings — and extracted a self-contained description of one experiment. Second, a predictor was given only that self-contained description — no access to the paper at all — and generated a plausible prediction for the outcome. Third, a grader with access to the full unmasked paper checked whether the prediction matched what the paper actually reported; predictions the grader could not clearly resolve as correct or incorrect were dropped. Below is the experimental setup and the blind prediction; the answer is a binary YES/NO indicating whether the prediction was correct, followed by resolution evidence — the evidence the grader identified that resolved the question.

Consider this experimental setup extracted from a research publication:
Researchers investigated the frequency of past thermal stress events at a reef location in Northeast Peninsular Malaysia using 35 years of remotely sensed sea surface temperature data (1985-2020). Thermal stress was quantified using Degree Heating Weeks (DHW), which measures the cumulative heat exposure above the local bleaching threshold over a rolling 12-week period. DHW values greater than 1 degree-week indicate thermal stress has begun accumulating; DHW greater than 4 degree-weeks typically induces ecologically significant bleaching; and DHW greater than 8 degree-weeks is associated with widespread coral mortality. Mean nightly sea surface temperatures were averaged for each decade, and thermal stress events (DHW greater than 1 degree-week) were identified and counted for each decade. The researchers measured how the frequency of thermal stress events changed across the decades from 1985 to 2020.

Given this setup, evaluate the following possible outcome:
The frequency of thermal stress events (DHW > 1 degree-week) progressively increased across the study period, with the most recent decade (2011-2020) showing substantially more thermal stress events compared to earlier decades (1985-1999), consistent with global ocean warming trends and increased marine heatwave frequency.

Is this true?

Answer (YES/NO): NO